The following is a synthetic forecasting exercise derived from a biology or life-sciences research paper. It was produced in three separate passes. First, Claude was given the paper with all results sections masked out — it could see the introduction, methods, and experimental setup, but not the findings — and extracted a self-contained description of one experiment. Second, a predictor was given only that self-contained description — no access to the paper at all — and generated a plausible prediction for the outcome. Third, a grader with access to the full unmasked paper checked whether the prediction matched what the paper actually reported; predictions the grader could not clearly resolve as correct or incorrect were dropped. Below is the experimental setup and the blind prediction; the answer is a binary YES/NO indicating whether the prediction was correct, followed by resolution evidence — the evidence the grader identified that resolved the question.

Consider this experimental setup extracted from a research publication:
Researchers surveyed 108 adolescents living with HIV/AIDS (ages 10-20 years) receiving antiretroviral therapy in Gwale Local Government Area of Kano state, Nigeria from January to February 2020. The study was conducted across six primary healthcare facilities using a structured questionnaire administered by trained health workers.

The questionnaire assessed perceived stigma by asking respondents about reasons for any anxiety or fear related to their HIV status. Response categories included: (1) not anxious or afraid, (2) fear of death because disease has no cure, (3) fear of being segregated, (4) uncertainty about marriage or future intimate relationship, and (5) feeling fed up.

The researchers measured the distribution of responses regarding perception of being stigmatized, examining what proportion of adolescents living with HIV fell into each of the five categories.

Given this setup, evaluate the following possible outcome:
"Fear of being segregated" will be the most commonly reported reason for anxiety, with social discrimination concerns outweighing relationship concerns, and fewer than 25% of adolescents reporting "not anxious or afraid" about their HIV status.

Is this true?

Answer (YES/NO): NO